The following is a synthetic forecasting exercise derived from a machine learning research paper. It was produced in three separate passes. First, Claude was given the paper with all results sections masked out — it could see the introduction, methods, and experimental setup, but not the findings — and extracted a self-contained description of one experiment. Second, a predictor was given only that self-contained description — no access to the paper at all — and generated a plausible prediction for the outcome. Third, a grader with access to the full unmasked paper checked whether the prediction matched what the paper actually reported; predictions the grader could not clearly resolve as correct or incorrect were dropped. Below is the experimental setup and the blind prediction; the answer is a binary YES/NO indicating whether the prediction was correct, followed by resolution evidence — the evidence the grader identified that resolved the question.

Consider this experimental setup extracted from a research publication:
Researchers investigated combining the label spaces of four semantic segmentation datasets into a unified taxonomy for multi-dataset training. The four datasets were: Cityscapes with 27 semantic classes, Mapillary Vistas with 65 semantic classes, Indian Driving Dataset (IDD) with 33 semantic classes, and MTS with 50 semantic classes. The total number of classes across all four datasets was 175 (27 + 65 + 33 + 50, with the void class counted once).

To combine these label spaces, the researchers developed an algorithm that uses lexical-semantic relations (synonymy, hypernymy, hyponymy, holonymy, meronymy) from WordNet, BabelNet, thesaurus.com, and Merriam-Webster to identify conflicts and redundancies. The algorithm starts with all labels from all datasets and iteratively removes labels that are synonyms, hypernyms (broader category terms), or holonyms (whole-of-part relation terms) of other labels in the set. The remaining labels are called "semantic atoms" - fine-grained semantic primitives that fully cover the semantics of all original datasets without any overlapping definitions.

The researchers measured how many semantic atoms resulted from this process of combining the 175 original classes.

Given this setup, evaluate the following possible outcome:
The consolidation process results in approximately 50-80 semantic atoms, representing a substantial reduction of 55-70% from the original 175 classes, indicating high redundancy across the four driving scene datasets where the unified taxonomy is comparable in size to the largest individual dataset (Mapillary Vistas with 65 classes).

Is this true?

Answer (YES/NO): NO